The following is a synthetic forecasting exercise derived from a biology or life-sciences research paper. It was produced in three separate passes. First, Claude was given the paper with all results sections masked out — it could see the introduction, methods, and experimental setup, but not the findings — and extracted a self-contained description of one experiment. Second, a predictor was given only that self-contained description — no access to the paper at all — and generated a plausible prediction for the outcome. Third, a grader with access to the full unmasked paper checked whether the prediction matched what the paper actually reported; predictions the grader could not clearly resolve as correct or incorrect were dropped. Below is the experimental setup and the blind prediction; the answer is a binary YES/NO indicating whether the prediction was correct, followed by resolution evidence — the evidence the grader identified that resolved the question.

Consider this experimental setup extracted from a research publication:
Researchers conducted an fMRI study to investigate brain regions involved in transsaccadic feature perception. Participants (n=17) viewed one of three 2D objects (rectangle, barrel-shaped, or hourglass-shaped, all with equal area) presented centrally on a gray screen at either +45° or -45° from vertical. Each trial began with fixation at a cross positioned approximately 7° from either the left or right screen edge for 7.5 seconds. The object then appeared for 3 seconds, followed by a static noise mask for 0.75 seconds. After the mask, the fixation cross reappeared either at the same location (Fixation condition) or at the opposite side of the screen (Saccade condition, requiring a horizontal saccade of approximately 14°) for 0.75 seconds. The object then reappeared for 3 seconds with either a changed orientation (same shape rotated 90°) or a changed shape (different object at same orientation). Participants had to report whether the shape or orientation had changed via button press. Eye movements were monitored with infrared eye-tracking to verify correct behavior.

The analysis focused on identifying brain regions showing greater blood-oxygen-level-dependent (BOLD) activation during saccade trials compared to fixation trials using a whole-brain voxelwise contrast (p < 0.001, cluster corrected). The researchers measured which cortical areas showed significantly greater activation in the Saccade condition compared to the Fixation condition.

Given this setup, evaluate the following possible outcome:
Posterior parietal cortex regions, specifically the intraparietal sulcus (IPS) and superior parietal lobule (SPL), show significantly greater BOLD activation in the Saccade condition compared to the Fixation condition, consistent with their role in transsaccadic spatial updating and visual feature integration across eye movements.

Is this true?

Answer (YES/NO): NO